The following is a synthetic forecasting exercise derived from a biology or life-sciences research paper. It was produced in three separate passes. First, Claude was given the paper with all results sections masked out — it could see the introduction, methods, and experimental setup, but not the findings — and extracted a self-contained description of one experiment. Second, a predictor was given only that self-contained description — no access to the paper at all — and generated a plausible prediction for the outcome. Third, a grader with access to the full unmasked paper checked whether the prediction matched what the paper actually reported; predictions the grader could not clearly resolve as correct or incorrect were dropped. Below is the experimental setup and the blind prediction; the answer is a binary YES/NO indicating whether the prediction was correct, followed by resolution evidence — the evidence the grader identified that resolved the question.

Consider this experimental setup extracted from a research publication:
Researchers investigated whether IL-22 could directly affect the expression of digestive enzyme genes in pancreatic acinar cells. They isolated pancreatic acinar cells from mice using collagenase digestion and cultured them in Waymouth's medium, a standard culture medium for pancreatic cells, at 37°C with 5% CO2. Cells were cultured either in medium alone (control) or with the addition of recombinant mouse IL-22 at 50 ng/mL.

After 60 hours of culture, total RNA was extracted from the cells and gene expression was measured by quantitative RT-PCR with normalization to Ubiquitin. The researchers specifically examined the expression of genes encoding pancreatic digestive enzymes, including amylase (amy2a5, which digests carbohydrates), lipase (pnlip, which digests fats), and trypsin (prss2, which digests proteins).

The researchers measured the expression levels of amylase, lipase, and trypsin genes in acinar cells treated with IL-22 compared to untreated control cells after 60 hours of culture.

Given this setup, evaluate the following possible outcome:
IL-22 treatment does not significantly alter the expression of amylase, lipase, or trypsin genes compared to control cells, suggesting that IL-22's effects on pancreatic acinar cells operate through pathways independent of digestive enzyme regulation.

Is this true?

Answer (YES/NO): NO